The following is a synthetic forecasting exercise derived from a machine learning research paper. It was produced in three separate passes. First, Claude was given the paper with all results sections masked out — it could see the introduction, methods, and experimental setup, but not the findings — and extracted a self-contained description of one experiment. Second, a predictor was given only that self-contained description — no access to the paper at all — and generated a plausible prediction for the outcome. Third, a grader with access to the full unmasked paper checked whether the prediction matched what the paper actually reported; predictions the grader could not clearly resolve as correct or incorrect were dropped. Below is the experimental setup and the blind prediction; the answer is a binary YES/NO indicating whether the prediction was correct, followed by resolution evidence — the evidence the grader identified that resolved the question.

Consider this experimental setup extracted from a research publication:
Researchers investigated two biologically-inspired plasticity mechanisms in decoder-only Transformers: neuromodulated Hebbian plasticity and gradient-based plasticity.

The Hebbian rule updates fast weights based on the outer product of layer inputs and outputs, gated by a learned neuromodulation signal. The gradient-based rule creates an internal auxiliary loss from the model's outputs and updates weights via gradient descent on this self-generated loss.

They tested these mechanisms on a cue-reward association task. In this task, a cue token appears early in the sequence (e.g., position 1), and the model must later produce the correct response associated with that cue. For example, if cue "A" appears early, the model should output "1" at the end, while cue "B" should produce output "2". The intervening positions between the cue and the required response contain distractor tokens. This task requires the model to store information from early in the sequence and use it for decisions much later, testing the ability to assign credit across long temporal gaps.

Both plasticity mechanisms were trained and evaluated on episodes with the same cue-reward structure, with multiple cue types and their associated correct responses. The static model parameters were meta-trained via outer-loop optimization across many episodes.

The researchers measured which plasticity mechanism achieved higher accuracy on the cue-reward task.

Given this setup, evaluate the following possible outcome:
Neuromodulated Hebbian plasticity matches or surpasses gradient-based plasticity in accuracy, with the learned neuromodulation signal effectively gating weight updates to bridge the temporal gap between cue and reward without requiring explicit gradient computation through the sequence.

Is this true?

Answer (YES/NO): NO